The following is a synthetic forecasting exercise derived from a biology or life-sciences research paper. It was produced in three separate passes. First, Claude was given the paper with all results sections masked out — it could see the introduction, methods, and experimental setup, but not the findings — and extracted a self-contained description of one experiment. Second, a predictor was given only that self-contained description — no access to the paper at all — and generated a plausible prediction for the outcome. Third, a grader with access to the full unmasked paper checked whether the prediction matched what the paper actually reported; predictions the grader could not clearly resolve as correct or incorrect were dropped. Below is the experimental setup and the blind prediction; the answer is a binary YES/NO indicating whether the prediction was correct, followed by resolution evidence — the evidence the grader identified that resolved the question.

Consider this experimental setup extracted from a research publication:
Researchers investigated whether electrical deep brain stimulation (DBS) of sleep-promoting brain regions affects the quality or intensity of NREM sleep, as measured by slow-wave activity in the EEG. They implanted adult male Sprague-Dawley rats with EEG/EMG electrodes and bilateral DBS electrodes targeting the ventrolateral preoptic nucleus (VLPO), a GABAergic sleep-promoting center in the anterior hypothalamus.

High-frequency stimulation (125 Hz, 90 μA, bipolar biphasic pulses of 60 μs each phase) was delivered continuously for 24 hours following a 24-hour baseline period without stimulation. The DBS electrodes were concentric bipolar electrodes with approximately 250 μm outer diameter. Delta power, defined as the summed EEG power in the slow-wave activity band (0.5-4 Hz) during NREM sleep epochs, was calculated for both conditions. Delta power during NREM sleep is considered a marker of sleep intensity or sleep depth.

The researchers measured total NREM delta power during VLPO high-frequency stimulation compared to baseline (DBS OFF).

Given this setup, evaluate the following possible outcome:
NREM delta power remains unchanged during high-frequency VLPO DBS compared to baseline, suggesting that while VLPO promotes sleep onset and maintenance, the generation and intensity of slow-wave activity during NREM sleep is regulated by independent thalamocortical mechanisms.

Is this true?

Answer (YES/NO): NO